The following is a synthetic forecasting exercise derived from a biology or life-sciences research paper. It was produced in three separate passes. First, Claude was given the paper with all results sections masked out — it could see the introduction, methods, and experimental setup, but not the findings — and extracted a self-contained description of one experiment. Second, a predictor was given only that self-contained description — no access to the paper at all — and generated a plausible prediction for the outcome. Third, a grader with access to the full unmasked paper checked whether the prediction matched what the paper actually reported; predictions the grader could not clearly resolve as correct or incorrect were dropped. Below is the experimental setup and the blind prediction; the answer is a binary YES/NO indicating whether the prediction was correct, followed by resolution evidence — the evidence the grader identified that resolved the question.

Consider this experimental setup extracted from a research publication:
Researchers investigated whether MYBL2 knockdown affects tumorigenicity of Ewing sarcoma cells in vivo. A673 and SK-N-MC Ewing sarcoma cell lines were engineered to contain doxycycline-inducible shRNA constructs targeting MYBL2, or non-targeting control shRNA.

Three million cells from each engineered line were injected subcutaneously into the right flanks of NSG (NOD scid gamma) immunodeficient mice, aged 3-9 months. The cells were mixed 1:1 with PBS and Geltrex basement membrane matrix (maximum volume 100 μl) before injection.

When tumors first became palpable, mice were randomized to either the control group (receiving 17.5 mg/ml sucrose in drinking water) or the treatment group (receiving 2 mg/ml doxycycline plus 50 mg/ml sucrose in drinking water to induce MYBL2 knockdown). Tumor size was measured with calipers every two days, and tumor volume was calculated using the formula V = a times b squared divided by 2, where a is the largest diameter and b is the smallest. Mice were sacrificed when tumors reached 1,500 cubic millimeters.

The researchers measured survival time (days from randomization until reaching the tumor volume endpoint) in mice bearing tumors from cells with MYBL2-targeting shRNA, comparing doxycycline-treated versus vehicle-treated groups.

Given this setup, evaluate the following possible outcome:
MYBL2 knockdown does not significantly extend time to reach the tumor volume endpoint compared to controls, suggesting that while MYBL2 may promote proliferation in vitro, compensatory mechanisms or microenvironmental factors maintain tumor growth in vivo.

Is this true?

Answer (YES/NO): NO